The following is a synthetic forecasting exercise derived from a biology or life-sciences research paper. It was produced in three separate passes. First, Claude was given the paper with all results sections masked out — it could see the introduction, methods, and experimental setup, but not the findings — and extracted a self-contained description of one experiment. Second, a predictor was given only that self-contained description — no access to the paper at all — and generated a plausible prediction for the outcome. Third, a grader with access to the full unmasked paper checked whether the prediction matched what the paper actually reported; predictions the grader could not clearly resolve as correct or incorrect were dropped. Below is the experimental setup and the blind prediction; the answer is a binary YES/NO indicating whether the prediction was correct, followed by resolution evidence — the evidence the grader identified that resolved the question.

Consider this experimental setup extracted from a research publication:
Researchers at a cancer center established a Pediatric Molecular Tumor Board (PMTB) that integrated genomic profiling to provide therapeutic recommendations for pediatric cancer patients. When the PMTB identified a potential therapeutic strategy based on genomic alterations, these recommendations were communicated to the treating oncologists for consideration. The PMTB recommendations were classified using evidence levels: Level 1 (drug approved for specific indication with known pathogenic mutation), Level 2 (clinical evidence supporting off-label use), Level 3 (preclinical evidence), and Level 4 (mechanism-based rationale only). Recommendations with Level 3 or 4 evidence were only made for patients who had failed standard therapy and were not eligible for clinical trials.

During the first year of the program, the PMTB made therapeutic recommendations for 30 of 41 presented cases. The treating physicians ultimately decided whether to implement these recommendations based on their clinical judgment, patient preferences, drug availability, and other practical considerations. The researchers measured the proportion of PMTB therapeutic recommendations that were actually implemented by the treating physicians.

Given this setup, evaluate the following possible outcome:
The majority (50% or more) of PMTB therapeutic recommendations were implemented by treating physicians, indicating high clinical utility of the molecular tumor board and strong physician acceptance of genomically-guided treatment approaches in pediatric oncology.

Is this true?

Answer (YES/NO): YES